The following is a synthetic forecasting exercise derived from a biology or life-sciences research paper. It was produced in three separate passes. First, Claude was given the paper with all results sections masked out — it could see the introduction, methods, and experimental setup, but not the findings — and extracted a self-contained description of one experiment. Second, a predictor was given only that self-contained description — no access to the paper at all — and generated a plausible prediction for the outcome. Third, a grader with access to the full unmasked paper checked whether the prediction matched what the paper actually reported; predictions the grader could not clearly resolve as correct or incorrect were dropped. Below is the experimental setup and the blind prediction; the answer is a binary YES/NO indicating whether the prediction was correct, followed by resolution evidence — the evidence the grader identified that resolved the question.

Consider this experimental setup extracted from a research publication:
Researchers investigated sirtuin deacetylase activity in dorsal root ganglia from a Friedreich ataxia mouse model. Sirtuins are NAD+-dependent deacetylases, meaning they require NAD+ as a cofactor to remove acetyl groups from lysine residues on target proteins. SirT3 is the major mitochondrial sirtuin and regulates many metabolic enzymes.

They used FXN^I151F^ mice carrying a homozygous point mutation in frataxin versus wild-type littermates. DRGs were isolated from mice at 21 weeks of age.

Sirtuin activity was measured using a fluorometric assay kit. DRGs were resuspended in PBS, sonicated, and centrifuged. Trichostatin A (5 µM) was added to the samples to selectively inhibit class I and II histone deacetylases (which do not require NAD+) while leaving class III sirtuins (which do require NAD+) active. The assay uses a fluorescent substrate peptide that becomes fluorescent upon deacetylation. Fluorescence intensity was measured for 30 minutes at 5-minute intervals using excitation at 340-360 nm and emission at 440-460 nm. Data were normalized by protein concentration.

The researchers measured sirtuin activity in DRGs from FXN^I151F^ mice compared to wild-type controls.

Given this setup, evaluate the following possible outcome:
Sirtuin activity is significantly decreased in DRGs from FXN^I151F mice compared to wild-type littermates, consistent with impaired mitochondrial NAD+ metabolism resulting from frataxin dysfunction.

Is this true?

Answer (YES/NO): YES